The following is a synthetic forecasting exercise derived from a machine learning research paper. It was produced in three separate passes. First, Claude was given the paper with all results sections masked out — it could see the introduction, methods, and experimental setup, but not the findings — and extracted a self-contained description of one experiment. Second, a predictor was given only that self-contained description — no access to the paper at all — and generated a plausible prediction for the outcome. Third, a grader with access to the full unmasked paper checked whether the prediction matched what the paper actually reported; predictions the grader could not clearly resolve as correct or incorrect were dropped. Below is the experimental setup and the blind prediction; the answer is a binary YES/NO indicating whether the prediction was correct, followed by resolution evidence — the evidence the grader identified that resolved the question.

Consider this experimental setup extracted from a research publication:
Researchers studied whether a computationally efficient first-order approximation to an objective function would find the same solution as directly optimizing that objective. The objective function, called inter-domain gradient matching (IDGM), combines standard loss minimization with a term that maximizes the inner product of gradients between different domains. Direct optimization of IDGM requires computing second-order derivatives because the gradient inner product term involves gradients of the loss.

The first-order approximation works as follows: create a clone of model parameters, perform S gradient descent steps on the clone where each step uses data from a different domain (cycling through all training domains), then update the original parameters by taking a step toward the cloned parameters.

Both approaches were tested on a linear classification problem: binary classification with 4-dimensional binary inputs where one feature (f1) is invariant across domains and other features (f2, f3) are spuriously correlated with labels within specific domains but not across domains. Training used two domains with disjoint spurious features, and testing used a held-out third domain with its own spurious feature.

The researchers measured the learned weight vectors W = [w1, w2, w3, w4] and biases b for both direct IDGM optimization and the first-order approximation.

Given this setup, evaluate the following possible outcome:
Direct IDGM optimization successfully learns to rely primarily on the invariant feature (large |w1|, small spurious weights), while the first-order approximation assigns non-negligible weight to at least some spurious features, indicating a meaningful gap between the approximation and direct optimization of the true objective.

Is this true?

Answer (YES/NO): NO